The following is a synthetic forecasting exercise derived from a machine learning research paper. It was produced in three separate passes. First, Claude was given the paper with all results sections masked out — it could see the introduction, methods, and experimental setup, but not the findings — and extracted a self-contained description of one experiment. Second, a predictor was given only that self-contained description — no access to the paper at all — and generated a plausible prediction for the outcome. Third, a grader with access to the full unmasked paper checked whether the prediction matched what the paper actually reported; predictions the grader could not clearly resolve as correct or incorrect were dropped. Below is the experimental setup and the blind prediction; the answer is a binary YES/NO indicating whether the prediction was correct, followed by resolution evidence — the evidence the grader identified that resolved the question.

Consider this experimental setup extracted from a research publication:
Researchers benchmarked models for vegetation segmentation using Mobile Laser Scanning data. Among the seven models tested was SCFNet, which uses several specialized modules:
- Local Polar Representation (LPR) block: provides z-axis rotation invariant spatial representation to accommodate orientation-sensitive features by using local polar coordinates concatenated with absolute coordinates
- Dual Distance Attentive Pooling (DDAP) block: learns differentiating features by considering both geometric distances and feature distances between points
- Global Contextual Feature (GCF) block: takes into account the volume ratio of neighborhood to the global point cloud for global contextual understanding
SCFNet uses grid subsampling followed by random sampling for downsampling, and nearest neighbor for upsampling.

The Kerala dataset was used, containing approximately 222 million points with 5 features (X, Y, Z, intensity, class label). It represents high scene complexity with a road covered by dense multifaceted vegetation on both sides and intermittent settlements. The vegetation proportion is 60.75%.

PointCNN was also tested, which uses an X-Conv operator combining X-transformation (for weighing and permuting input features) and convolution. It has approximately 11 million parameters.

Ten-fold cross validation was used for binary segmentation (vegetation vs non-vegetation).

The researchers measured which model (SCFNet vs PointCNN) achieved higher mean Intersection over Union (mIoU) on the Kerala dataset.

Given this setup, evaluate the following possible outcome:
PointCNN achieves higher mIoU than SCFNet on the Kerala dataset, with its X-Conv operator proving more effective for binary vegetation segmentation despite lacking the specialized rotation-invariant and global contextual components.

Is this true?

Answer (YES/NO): YES